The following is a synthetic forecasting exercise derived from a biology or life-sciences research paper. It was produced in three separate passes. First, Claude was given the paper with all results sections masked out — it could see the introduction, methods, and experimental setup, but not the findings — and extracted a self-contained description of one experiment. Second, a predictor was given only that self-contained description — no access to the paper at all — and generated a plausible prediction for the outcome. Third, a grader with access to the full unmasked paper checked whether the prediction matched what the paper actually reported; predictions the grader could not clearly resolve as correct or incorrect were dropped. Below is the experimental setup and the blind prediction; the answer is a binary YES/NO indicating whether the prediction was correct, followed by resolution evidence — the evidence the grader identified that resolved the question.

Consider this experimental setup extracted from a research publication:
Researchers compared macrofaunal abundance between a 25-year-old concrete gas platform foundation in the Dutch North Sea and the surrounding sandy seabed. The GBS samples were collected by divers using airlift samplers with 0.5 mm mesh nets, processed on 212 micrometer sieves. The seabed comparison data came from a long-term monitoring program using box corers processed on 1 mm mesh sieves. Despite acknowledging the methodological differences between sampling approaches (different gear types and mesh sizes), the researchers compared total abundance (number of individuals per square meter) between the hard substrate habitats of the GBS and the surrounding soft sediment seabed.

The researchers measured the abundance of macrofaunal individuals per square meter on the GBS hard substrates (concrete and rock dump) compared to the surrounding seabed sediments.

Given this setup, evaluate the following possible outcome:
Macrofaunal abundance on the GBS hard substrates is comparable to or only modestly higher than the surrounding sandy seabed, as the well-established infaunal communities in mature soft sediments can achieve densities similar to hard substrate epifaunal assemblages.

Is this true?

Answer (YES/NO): NO